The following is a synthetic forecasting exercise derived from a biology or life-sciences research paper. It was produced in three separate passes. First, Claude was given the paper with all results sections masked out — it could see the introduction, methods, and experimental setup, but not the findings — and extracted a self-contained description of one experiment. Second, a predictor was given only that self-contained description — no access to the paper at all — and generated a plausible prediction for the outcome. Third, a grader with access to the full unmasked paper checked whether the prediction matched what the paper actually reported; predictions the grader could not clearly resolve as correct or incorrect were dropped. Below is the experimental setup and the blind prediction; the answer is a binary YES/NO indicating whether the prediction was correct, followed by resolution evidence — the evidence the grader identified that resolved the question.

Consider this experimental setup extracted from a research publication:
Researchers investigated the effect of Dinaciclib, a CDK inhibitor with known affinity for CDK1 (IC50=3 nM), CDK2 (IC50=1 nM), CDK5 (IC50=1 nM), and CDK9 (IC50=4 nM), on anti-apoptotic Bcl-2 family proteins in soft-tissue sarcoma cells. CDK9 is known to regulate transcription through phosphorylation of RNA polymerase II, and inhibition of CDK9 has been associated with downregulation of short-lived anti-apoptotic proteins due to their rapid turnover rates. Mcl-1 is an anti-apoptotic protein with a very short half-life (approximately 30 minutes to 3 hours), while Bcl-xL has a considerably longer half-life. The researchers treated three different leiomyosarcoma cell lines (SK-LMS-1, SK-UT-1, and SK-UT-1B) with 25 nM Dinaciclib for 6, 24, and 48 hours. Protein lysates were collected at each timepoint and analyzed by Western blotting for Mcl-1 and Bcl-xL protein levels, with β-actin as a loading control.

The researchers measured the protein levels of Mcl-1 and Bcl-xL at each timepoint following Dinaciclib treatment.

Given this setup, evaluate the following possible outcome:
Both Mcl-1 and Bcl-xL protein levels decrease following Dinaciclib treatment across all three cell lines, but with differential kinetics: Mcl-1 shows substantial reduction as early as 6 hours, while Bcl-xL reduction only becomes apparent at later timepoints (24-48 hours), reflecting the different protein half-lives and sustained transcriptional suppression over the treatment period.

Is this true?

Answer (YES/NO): NO